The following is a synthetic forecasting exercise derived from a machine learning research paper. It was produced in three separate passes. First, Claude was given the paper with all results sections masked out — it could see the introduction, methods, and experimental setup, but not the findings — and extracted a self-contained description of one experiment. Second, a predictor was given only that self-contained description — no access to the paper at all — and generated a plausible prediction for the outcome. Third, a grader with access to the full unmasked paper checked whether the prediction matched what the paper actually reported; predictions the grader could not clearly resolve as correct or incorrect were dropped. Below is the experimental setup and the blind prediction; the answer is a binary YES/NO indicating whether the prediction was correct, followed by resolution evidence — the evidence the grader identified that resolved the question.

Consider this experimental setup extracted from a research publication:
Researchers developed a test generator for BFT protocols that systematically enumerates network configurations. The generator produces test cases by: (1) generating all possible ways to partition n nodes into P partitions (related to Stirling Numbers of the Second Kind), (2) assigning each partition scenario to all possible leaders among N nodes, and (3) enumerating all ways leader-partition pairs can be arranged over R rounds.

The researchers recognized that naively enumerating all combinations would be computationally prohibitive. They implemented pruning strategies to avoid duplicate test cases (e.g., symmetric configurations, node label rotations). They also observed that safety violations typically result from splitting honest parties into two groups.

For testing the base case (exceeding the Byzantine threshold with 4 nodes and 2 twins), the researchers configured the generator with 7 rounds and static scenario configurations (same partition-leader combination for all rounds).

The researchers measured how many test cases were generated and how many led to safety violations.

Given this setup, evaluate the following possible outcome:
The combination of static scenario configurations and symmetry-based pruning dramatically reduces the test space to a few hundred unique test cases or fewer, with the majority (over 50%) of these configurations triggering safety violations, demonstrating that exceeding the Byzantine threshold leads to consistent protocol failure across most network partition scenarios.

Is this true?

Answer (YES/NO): NO